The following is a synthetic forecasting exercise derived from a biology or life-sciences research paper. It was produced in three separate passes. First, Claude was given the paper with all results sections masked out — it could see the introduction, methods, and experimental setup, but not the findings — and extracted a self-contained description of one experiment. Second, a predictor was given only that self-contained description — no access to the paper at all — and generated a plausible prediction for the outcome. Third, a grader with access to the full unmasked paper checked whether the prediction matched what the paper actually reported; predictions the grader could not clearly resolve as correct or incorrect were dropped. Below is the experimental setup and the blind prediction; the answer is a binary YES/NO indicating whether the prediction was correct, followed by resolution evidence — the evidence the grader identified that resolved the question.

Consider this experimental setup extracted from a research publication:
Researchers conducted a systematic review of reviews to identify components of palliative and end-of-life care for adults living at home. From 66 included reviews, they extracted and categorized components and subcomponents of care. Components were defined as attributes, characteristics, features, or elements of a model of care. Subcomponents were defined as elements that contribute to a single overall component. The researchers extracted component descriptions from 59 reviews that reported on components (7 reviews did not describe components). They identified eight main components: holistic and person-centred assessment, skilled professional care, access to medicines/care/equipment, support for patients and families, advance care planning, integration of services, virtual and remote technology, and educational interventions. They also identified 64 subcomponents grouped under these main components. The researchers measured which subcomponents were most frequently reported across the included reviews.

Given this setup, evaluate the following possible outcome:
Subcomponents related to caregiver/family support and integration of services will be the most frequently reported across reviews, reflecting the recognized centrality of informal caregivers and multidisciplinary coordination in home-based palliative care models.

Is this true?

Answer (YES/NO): NO